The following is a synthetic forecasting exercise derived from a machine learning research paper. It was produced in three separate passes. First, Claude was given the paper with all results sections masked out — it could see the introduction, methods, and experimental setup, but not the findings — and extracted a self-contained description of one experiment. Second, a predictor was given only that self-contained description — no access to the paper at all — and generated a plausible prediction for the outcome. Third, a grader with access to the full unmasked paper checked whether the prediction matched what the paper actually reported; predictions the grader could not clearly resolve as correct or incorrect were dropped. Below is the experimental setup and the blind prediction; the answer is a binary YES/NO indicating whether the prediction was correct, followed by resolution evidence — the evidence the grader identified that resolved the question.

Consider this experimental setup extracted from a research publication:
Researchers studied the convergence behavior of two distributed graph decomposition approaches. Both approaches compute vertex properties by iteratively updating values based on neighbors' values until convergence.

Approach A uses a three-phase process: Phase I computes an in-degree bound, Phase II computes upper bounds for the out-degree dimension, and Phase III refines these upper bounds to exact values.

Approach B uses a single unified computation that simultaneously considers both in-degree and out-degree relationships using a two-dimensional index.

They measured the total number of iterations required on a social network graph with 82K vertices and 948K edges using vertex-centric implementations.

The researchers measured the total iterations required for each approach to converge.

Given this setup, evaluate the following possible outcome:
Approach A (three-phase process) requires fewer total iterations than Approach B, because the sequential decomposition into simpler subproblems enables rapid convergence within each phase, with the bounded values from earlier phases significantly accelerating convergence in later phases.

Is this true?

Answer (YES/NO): NO